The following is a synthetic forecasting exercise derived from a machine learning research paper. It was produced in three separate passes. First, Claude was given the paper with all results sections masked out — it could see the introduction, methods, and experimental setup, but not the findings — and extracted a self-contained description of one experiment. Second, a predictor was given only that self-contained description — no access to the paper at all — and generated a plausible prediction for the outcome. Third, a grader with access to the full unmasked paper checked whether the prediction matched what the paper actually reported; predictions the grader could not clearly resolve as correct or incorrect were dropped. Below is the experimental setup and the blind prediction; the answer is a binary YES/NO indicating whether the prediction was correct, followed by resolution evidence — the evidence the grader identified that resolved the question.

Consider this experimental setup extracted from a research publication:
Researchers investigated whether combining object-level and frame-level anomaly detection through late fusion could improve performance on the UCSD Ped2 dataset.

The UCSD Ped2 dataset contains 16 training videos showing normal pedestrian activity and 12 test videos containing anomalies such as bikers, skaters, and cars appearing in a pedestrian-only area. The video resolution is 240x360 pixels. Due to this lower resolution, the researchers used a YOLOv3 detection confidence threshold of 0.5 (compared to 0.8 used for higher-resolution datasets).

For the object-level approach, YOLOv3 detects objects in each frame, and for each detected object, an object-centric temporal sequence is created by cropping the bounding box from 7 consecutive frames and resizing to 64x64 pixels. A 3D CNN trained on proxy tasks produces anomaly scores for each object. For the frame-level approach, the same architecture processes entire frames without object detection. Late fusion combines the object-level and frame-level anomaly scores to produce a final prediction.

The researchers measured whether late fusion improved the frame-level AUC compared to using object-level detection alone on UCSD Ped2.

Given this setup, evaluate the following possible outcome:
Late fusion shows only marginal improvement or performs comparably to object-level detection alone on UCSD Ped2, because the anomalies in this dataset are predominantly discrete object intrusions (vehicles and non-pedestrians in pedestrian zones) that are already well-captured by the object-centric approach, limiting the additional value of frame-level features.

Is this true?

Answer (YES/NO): YES